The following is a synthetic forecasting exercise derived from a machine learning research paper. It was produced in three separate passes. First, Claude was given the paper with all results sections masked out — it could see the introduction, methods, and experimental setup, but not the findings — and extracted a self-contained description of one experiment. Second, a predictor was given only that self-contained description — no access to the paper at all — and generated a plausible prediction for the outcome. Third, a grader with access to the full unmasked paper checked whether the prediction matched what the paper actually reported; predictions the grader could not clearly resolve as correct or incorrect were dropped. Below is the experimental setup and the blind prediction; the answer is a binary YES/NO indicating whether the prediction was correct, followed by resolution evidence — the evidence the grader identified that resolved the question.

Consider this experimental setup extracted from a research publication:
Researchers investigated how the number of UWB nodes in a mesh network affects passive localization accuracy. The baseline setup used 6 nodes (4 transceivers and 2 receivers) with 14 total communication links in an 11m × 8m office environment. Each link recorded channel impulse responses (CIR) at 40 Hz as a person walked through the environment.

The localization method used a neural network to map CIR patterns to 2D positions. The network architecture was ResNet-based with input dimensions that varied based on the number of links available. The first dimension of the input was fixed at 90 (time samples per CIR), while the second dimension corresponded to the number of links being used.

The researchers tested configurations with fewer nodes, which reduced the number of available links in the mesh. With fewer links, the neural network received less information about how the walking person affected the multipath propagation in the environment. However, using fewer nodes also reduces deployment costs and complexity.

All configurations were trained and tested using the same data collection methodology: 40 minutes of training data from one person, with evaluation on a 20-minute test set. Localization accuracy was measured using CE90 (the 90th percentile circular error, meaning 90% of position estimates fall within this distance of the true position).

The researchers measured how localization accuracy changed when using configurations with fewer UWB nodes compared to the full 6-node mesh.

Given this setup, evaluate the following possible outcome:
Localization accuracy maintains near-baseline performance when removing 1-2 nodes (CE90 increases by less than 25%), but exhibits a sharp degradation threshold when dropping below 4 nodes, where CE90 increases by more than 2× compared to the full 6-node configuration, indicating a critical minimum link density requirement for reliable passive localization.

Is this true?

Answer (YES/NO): NO